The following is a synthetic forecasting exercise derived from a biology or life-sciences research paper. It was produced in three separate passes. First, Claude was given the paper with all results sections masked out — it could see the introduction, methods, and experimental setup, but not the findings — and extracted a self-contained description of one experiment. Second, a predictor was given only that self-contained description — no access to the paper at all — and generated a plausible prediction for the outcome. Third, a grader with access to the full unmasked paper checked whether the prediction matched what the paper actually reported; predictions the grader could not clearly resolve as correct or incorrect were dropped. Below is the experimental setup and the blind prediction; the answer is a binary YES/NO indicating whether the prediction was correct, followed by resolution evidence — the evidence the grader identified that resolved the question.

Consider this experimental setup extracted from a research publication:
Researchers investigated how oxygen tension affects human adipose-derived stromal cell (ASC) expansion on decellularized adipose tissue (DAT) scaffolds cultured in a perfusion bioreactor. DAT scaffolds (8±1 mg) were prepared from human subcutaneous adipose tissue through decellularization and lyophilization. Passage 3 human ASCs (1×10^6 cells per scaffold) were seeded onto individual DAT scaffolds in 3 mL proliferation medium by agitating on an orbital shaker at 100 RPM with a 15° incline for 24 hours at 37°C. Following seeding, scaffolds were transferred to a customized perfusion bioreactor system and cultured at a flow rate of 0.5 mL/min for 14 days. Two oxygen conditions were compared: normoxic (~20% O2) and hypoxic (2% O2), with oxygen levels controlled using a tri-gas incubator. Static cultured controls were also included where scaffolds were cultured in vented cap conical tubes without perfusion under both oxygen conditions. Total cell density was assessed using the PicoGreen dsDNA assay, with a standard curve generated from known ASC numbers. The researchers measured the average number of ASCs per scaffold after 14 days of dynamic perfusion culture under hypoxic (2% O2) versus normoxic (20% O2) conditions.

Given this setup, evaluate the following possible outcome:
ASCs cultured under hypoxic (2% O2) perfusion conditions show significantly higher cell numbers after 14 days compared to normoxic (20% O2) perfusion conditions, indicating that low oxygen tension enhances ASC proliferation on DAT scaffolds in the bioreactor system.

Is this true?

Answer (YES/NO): NO